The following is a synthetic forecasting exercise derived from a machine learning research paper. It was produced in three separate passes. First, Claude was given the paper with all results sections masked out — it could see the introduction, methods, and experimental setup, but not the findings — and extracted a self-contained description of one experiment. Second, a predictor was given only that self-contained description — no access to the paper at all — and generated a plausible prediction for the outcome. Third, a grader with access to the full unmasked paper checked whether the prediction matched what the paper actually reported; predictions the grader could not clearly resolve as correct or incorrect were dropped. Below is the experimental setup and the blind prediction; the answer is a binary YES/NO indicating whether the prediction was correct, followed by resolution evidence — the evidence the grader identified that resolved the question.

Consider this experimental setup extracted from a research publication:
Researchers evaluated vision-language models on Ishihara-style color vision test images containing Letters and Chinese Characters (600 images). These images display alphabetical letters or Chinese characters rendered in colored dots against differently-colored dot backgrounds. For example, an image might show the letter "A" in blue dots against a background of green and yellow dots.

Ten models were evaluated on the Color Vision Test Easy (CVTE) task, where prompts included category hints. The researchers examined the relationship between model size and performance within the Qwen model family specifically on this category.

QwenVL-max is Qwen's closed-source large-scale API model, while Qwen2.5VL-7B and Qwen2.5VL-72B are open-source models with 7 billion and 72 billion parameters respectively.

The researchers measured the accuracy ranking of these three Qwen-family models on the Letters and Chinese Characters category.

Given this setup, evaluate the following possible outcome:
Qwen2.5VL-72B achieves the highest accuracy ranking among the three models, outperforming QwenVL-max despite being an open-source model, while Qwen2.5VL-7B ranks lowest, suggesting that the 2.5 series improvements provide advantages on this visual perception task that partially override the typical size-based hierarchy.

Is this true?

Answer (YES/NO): NO